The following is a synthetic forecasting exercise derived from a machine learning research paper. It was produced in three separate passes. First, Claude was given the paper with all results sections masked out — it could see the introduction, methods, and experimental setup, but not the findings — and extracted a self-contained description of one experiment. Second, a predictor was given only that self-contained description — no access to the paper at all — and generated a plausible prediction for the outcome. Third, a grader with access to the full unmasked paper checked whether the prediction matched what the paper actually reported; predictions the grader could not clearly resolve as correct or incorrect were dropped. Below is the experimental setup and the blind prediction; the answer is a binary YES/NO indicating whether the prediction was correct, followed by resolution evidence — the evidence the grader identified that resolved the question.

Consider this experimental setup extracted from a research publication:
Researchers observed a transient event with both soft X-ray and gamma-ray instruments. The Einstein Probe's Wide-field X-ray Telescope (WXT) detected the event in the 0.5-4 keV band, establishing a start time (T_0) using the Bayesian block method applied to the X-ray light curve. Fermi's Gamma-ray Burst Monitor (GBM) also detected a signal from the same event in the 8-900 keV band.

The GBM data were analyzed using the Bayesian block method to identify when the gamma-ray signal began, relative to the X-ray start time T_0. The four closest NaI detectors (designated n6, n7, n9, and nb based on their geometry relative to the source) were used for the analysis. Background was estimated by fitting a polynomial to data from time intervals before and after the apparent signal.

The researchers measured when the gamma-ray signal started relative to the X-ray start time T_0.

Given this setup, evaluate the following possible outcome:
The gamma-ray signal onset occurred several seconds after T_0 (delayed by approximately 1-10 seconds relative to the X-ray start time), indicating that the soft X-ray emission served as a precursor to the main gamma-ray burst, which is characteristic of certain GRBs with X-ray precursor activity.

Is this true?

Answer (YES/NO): NO